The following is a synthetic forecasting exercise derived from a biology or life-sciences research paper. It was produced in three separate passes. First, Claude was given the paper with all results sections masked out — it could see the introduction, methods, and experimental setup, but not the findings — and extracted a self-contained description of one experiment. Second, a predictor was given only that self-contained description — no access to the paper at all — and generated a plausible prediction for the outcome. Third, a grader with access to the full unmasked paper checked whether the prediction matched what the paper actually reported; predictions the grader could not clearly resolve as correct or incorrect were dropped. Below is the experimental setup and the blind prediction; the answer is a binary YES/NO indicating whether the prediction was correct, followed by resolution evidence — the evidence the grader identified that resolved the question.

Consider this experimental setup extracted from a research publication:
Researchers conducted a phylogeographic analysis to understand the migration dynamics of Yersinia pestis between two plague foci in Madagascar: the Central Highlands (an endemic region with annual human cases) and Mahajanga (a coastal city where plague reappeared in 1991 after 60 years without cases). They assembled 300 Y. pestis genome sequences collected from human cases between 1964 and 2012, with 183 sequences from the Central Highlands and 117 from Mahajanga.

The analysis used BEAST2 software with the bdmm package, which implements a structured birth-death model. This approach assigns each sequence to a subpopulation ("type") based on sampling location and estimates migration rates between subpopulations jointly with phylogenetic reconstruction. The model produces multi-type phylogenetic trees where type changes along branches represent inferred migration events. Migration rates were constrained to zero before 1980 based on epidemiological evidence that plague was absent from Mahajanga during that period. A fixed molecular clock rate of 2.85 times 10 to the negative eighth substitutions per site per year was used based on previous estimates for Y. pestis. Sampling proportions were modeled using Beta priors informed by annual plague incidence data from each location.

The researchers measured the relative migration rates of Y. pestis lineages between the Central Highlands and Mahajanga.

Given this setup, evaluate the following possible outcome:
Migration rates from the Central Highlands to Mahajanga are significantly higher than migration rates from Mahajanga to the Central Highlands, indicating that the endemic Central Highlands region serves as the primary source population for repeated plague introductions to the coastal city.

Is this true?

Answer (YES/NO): YES